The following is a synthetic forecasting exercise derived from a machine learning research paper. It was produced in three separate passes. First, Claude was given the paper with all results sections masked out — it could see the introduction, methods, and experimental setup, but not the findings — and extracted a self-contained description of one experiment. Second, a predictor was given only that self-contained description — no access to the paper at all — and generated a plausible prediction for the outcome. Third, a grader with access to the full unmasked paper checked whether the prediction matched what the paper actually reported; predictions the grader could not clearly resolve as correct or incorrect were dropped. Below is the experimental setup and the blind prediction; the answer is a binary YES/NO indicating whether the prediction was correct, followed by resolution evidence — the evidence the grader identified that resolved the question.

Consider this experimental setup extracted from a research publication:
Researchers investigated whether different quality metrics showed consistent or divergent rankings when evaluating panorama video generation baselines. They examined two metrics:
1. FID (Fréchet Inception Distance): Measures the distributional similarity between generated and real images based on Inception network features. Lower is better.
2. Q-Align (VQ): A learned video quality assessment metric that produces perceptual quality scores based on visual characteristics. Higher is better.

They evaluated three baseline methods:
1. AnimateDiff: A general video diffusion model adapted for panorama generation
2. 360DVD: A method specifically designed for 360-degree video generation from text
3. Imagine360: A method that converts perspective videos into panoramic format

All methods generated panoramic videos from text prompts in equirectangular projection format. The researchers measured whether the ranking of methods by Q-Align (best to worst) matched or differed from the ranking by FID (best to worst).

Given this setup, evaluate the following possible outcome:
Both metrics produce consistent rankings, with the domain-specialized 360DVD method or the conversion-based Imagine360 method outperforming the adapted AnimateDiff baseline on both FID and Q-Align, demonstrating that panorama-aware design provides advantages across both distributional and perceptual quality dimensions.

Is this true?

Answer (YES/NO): NO